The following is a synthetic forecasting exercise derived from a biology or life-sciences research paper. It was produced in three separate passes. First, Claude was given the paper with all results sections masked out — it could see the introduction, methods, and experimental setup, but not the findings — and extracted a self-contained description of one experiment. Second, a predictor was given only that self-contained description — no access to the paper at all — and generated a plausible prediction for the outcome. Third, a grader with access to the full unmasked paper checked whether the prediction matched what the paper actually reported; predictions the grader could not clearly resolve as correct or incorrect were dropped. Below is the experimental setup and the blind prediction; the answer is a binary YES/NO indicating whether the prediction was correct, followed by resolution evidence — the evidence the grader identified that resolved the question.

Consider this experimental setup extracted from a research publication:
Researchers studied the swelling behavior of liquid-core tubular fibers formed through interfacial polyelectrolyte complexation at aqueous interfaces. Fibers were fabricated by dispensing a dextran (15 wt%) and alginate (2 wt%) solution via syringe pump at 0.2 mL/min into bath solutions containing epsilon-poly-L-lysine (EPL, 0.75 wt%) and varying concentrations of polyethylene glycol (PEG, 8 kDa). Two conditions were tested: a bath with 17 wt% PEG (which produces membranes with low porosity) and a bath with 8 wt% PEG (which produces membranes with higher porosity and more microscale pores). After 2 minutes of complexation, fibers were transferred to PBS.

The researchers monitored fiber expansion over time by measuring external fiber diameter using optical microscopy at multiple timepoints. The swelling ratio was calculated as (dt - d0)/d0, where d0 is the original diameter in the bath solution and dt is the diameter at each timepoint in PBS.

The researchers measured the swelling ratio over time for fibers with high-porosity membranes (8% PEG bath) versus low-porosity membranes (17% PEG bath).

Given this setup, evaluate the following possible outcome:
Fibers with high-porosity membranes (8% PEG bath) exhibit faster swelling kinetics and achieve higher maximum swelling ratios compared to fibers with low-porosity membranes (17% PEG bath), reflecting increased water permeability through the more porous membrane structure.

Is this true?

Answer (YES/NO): NO